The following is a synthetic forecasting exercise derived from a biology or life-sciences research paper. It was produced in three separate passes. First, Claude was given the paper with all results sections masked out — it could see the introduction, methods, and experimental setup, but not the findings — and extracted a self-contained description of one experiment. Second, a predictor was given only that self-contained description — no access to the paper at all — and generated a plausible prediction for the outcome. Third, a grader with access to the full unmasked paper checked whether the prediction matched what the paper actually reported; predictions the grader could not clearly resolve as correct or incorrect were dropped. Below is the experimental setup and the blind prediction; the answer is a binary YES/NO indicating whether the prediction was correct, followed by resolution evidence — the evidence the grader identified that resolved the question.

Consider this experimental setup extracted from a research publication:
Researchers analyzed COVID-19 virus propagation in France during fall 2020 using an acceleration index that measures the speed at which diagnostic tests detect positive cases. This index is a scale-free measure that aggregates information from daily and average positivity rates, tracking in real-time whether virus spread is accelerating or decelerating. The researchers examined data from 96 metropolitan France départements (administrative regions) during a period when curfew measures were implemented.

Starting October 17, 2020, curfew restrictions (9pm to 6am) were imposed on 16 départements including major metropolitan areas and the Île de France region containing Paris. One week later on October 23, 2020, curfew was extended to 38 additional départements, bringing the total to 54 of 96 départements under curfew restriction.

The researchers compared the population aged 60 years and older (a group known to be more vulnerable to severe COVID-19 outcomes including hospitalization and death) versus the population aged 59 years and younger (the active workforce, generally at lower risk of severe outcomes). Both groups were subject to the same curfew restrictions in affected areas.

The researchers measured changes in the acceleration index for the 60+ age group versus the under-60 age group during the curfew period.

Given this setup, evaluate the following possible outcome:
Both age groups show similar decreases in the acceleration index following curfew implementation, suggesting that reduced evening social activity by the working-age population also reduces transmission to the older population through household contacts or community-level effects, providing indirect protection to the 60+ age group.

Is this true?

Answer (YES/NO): NO